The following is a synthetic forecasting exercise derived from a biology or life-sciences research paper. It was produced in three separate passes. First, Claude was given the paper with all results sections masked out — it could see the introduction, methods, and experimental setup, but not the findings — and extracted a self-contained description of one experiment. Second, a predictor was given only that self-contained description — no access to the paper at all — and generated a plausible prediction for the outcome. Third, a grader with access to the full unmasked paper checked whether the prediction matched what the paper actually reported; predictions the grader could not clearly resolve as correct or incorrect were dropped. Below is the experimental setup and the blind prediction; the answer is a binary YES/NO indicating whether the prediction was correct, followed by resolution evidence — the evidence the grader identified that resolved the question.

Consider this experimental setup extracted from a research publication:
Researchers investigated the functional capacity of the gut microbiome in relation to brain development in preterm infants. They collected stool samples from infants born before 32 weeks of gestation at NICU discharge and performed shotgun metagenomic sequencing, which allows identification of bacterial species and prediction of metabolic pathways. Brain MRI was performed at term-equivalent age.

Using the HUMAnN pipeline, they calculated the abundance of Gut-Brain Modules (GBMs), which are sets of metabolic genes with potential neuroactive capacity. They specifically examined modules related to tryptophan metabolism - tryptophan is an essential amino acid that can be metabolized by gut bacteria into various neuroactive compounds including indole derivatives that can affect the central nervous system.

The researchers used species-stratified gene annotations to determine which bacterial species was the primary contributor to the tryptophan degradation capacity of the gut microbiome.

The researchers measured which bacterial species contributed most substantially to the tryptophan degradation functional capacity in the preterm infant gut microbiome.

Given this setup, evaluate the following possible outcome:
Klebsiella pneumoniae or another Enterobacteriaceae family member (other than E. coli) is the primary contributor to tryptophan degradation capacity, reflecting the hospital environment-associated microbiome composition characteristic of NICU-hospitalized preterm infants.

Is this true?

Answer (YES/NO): NO